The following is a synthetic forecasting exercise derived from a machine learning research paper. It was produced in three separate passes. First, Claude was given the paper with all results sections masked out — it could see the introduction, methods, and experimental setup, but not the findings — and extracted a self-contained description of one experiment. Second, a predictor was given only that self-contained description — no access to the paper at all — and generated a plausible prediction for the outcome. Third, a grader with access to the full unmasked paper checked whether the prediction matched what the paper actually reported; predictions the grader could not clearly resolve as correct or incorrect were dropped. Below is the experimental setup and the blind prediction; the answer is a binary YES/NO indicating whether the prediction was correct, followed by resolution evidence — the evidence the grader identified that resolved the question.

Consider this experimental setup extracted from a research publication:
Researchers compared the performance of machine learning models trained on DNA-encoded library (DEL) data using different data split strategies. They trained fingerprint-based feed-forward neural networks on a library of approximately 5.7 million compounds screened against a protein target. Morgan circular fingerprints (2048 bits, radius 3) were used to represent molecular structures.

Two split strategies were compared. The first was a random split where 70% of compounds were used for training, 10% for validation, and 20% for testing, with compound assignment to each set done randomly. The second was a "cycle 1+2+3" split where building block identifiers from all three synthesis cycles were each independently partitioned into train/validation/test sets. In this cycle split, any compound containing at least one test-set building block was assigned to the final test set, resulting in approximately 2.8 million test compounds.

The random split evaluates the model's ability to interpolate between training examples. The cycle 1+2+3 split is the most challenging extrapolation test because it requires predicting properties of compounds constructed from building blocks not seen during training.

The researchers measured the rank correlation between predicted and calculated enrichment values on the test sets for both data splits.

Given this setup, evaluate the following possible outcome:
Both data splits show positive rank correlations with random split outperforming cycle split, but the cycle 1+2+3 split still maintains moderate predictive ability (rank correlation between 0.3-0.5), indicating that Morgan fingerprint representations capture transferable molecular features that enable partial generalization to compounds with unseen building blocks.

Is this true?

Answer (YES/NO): NO